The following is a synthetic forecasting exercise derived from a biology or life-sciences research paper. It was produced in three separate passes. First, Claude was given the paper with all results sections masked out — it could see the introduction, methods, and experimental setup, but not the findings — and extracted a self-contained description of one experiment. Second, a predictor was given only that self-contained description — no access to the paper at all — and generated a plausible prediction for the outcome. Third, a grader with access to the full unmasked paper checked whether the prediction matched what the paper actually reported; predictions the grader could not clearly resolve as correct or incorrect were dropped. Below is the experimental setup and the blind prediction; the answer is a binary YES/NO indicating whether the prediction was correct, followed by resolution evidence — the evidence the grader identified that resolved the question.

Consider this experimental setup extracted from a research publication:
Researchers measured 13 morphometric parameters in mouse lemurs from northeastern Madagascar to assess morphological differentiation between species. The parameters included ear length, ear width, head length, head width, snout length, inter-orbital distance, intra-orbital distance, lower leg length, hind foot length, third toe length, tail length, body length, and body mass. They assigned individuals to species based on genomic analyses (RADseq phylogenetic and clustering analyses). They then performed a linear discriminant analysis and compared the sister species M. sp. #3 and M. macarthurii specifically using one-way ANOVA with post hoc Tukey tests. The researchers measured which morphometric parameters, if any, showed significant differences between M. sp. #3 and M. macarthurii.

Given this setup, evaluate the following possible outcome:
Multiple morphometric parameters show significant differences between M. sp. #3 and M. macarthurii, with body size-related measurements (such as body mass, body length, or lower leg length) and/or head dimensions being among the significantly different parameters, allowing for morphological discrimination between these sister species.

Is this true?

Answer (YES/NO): YES